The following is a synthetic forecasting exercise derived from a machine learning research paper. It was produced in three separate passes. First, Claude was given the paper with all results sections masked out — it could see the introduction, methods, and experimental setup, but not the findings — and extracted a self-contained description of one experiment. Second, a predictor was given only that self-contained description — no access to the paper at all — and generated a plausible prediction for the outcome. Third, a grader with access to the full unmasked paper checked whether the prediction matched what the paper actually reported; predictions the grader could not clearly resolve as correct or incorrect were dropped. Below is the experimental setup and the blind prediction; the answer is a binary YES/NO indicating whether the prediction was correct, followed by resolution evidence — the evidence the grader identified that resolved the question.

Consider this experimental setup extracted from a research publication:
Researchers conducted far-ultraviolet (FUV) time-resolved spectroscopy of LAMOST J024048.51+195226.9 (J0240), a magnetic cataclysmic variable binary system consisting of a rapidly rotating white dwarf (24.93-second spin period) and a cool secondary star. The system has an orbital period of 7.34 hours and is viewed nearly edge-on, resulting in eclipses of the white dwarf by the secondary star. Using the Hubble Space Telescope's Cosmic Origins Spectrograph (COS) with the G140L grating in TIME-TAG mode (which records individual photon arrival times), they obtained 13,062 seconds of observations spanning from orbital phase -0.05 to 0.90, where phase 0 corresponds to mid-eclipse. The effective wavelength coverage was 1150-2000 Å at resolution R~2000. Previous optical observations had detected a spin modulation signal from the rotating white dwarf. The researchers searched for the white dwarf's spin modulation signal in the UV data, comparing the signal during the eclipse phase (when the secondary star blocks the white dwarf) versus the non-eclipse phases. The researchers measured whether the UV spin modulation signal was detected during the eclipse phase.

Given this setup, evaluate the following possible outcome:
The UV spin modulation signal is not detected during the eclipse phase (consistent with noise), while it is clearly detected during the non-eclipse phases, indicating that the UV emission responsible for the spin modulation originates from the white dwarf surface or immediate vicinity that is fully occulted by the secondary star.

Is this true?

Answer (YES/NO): YES